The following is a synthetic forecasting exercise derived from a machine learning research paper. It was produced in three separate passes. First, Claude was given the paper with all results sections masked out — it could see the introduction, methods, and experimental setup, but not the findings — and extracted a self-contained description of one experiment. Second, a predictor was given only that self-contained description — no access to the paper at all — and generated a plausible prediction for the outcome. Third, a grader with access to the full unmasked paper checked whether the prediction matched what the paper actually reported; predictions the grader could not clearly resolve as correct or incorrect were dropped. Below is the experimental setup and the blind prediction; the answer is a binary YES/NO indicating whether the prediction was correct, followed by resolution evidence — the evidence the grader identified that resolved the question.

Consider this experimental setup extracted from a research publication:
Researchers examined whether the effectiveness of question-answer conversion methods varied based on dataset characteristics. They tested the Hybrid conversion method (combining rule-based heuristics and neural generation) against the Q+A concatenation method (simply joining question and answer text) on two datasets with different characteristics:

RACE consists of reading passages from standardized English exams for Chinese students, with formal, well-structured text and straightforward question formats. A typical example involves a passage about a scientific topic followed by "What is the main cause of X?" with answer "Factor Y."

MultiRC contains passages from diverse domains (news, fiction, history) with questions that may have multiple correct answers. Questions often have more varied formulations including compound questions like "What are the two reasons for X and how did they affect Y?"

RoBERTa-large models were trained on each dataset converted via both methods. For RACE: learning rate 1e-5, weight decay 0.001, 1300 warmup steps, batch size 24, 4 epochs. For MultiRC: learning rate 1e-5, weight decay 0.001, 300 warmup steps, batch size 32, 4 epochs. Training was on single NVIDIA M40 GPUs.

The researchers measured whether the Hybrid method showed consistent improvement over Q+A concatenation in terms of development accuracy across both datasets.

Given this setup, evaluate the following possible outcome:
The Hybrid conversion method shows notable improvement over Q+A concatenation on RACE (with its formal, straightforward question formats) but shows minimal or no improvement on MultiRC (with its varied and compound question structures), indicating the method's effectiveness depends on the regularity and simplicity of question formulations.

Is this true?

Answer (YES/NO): NO